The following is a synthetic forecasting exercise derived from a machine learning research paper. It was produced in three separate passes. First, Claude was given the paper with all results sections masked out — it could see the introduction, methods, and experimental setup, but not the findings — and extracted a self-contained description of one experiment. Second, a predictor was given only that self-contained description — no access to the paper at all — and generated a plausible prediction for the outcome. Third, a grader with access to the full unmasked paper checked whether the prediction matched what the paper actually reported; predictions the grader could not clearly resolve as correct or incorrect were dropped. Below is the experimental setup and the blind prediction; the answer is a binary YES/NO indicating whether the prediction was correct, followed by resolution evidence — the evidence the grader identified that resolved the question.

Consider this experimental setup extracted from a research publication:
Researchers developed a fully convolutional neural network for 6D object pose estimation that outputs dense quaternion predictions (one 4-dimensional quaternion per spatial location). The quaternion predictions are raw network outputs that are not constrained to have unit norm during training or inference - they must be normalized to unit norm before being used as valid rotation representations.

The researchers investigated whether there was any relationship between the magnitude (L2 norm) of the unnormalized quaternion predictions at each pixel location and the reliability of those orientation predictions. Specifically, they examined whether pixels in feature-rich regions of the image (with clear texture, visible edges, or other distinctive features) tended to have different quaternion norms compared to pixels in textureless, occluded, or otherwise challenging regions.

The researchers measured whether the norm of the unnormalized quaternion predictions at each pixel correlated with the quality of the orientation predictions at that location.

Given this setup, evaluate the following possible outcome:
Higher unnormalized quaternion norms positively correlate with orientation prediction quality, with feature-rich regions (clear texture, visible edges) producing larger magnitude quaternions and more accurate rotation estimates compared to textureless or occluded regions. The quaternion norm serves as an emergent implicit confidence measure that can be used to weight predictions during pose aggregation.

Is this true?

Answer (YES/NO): YES